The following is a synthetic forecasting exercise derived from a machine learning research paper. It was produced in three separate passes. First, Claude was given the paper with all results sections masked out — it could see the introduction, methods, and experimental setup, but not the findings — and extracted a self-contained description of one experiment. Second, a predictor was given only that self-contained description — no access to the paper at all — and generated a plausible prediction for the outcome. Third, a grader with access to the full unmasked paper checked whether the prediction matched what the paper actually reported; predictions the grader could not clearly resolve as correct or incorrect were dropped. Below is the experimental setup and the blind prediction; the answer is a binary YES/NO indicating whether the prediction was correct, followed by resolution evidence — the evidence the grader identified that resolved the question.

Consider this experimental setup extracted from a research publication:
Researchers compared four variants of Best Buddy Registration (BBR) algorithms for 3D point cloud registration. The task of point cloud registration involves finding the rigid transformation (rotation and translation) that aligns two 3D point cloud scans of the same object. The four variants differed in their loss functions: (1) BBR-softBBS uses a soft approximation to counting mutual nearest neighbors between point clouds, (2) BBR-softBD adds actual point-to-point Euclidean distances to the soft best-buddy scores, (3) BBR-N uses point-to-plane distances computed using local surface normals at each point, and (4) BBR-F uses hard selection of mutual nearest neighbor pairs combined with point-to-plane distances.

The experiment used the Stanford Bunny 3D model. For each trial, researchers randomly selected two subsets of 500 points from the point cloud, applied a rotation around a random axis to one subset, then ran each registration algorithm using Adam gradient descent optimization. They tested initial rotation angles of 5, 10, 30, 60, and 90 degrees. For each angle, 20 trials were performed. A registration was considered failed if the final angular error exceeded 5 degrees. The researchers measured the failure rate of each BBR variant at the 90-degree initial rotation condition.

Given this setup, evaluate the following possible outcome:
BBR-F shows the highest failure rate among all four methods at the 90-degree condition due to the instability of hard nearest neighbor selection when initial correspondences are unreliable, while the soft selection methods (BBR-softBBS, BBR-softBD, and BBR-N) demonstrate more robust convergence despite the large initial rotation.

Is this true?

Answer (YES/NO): NO